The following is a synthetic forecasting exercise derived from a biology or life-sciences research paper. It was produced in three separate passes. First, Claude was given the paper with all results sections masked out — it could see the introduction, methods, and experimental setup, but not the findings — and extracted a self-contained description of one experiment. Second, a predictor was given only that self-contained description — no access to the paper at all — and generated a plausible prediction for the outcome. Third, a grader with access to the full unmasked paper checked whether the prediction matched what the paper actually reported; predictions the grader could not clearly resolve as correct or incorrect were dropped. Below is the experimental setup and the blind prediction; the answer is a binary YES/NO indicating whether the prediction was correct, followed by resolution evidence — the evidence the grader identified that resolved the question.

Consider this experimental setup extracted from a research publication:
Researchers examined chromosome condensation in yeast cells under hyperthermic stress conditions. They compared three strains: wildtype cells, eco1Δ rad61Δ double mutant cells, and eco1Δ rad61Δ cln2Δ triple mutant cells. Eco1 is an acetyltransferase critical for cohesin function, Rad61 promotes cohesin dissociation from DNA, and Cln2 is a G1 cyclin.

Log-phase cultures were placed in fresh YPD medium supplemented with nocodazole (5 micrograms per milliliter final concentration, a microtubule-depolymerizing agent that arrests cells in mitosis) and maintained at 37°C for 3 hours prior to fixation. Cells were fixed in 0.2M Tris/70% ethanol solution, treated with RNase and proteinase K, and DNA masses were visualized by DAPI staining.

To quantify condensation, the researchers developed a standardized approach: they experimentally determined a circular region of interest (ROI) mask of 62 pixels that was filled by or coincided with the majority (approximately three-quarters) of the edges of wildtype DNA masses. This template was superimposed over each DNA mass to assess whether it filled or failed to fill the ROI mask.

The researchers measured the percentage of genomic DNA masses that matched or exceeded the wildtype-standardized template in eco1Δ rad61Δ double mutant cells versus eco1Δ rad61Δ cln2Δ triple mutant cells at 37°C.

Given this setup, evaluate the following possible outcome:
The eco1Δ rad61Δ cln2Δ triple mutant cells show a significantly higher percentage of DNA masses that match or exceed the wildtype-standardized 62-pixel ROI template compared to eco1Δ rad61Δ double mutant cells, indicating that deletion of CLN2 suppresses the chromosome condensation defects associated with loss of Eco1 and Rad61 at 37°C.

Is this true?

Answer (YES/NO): YES